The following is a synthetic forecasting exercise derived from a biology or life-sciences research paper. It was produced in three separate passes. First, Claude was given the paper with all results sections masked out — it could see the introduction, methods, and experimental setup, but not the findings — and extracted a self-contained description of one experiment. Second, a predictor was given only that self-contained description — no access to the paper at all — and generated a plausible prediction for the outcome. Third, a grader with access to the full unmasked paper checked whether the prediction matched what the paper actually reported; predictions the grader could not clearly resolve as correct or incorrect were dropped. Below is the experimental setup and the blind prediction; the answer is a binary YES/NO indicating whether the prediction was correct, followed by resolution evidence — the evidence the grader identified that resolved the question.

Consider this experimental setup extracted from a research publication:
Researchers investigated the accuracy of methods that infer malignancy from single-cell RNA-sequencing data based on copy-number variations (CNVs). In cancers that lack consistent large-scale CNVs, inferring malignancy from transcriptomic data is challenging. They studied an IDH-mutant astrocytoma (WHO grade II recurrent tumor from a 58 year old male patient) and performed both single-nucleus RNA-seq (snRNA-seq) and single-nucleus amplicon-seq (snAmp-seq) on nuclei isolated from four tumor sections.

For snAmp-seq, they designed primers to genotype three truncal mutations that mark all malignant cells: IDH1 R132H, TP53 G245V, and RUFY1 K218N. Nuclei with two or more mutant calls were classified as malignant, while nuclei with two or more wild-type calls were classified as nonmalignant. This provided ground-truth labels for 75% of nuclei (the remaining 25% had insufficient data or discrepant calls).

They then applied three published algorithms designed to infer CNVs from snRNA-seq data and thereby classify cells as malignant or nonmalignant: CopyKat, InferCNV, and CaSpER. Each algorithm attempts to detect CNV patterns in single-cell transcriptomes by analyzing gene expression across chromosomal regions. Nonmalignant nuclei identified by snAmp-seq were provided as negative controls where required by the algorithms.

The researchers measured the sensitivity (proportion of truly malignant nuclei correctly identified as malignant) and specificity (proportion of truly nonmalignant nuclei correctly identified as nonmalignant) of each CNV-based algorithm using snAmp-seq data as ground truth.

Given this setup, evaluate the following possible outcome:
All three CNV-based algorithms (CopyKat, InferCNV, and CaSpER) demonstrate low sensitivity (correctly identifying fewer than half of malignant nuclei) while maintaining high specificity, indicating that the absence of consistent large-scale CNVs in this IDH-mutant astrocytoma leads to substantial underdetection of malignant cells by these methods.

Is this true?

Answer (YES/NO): NO